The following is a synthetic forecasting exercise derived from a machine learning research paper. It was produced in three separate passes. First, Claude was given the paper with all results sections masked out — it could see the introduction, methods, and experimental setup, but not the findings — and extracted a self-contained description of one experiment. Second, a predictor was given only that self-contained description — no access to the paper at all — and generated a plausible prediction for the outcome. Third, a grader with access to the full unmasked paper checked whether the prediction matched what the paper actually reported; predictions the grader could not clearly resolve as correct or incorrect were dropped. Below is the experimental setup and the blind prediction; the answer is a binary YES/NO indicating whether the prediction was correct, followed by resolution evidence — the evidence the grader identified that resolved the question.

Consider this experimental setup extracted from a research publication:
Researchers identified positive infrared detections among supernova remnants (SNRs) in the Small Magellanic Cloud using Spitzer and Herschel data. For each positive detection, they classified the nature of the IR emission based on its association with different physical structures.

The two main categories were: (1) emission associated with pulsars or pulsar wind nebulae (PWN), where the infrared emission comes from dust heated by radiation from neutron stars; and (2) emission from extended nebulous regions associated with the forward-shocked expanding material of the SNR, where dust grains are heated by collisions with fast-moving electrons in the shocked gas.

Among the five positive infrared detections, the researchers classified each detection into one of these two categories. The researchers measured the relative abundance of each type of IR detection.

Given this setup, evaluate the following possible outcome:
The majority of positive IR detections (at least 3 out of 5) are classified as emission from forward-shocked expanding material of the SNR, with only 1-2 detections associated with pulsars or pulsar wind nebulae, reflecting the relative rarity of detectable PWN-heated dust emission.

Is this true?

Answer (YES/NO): YES